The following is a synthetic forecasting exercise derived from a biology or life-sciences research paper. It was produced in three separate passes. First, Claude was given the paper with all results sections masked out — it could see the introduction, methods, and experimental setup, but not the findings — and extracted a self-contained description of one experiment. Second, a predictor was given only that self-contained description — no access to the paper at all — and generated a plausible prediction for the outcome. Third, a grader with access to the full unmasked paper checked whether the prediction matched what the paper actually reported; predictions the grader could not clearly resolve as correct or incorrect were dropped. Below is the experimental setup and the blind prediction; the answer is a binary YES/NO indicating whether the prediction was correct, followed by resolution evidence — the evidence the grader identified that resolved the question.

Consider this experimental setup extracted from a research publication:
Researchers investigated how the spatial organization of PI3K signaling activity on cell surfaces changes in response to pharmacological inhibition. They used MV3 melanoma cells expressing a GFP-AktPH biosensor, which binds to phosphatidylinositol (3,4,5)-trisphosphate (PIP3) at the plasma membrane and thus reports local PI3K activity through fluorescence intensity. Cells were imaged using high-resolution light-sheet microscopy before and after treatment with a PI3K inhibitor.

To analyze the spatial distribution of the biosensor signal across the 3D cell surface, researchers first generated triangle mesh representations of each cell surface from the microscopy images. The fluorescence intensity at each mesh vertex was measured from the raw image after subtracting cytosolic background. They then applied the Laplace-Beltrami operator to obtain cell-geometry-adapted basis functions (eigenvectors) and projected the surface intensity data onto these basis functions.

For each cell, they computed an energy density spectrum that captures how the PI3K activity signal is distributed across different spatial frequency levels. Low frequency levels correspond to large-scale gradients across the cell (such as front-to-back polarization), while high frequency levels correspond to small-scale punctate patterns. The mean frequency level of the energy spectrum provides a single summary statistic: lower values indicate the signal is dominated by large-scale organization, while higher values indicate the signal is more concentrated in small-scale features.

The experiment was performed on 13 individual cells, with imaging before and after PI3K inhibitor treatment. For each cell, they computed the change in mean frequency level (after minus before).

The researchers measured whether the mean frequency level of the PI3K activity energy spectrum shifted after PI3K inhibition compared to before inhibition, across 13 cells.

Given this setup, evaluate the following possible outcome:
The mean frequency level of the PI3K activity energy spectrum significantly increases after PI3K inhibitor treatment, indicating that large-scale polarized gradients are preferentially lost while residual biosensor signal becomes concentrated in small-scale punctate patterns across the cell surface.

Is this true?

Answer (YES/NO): YES